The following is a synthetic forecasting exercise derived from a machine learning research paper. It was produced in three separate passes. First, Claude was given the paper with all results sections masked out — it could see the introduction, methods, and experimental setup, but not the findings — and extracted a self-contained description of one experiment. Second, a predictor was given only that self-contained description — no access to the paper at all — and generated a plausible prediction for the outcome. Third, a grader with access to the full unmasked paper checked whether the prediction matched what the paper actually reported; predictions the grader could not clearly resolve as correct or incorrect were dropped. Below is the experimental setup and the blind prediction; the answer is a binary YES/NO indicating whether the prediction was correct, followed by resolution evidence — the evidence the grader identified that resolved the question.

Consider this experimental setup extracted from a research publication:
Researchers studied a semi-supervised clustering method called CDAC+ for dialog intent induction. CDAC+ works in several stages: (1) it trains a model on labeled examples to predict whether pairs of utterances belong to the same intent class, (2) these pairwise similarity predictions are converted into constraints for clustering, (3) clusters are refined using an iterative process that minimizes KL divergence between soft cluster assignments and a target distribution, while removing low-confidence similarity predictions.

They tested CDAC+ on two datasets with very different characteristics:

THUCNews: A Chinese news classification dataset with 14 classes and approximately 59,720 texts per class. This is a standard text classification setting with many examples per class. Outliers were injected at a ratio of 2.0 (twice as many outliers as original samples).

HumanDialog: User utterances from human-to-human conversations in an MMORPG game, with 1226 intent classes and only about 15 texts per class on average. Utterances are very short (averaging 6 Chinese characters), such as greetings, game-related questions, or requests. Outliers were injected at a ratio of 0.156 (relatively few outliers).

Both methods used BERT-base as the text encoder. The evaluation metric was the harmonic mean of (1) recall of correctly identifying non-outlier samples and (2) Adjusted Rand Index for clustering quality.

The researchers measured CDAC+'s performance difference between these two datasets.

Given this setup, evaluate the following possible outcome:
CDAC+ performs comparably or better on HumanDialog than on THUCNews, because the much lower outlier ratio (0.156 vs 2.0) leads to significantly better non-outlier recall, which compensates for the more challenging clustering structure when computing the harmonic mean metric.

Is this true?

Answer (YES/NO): YES